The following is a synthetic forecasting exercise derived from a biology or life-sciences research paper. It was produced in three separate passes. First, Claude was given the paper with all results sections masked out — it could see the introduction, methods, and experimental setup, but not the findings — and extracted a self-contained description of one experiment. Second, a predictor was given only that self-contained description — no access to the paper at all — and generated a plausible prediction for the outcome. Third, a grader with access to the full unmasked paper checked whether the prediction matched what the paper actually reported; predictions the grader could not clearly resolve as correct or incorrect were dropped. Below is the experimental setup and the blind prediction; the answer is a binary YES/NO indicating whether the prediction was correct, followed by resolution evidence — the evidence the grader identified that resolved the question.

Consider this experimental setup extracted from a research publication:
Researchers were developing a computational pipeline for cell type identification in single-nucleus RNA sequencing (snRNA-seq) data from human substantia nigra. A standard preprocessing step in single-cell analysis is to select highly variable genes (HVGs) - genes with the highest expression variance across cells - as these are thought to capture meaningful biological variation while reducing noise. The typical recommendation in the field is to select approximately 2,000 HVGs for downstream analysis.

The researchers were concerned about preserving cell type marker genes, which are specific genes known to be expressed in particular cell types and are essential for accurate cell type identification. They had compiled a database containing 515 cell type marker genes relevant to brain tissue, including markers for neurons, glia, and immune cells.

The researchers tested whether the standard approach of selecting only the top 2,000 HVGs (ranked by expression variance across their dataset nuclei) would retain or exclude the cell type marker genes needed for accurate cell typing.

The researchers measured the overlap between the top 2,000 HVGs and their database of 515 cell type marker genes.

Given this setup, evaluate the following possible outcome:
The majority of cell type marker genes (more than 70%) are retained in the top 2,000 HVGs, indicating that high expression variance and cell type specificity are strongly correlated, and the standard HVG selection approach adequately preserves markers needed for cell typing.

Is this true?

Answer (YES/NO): NO